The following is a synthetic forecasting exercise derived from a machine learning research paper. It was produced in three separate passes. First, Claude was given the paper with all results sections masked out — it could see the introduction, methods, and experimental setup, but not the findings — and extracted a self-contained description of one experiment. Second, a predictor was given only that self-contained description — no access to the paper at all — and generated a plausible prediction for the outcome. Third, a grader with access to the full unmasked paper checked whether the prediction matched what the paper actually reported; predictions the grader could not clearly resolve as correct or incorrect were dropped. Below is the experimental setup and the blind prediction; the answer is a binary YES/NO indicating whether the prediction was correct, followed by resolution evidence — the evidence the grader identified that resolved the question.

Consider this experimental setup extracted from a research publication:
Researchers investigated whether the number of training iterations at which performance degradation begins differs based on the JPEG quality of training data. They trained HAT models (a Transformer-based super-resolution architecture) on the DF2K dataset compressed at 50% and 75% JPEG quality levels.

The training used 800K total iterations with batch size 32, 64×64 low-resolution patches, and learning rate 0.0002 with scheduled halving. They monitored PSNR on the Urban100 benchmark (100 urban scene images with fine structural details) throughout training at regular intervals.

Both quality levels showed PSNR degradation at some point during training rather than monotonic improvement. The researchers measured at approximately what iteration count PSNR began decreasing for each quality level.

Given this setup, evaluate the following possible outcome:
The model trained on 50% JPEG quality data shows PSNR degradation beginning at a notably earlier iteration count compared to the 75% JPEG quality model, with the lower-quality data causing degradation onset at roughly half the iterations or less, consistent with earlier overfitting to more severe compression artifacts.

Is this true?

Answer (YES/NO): YES